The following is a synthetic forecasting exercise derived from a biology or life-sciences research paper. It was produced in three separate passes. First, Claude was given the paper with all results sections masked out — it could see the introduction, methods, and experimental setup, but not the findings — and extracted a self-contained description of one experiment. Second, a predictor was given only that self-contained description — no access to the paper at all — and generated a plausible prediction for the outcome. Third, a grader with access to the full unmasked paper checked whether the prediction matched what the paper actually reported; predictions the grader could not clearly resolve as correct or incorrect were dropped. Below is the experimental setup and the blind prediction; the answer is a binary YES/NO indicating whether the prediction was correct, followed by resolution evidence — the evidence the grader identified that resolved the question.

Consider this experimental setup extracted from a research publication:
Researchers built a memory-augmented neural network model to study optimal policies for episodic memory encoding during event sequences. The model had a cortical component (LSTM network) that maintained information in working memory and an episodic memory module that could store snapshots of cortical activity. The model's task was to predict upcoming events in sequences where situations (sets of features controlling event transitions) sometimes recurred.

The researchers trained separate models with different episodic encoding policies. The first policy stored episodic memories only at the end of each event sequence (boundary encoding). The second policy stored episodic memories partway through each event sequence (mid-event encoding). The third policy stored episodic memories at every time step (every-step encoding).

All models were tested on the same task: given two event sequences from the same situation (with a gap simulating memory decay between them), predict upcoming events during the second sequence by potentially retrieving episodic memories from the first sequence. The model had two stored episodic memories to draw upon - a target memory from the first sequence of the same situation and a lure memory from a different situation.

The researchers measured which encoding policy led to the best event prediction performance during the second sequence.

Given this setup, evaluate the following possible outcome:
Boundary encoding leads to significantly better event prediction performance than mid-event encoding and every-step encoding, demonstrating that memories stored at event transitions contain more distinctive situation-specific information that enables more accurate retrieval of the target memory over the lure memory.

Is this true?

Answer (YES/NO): NO